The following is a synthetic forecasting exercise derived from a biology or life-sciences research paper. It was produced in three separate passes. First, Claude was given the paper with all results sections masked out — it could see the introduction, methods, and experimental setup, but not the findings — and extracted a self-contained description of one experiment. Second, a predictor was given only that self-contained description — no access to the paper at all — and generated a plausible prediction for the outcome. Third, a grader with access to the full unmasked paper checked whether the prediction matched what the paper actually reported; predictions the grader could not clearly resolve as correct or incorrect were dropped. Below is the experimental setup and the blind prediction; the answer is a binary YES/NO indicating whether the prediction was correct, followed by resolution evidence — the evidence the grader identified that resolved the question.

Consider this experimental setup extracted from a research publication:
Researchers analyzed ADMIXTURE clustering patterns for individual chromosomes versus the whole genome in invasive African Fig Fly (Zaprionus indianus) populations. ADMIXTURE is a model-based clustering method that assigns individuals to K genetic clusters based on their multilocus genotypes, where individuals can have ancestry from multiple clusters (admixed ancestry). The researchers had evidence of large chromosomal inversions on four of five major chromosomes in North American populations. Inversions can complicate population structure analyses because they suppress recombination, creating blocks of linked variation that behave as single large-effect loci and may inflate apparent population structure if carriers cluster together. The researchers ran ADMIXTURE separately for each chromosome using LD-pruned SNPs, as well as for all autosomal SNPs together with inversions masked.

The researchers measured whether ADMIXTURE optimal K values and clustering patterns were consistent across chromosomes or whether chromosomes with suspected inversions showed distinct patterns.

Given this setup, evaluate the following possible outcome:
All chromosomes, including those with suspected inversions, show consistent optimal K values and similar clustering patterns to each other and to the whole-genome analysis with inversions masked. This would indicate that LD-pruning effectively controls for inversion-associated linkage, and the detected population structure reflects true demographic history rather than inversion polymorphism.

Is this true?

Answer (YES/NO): NO